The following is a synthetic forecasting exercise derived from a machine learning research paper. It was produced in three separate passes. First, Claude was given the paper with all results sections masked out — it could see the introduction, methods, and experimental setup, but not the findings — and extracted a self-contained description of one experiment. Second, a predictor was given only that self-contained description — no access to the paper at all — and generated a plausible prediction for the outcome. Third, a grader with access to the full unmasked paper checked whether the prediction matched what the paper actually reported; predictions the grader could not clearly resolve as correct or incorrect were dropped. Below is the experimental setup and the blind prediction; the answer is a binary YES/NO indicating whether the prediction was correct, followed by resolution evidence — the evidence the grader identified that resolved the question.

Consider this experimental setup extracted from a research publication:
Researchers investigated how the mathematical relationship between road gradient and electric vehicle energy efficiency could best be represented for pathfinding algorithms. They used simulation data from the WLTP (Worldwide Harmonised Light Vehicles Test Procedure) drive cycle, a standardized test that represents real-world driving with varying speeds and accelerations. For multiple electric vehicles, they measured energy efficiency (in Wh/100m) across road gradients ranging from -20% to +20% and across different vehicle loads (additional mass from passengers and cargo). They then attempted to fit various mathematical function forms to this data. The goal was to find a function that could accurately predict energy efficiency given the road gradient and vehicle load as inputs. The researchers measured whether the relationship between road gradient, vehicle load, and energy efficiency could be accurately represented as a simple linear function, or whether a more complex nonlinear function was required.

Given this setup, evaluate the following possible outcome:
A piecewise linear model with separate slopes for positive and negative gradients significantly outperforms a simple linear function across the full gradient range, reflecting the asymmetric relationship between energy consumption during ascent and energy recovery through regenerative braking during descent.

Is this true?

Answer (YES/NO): NO